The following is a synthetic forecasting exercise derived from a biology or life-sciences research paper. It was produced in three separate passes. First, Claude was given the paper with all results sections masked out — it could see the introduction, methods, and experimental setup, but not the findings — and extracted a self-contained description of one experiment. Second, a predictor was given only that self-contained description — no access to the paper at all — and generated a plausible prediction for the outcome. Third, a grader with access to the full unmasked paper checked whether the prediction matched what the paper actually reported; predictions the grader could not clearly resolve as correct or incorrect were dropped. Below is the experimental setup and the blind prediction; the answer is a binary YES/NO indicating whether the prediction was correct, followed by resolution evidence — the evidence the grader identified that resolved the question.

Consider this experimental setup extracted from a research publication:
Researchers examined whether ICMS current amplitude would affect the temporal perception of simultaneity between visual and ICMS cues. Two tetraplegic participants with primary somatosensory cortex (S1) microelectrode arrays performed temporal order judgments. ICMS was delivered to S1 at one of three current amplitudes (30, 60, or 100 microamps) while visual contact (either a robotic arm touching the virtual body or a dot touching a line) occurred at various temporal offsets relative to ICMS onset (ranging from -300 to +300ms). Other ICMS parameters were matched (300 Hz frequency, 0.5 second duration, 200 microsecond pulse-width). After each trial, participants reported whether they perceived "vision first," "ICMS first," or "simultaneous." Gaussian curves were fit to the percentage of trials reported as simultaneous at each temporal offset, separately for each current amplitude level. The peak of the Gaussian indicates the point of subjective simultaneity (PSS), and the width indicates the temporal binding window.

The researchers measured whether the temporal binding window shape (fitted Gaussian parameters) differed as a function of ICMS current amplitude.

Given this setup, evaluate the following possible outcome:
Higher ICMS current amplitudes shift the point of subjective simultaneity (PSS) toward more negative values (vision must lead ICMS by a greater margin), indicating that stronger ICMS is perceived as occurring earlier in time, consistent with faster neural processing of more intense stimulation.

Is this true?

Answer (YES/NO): NO